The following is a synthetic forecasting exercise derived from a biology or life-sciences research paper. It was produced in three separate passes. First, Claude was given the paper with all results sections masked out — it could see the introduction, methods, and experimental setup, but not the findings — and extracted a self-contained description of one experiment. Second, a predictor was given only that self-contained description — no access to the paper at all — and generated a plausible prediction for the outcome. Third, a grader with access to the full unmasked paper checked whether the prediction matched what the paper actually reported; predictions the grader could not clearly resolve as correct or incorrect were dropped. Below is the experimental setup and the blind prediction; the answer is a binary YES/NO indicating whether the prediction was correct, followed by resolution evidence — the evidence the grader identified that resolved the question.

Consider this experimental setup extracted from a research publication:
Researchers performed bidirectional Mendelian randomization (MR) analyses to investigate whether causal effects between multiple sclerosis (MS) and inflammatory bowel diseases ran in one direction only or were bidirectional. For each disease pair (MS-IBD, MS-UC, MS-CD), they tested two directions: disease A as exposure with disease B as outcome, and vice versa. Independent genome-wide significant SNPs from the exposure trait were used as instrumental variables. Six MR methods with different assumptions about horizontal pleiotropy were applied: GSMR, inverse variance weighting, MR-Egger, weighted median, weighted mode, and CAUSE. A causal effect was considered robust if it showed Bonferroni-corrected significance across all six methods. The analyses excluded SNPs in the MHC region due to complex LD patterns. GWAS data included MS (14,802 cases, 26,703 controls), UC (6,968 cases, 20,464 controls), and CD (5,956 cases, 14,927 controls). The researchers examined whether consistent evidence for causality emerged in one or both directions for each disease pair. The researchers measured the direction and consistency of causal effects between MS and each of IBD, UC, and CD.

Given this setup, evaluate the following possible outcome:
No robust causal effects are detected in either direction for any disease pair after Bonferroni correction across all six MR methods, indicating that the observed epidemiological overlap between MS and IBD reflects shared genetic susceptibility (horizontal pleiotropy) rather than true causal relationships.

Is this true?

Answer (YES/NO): NO